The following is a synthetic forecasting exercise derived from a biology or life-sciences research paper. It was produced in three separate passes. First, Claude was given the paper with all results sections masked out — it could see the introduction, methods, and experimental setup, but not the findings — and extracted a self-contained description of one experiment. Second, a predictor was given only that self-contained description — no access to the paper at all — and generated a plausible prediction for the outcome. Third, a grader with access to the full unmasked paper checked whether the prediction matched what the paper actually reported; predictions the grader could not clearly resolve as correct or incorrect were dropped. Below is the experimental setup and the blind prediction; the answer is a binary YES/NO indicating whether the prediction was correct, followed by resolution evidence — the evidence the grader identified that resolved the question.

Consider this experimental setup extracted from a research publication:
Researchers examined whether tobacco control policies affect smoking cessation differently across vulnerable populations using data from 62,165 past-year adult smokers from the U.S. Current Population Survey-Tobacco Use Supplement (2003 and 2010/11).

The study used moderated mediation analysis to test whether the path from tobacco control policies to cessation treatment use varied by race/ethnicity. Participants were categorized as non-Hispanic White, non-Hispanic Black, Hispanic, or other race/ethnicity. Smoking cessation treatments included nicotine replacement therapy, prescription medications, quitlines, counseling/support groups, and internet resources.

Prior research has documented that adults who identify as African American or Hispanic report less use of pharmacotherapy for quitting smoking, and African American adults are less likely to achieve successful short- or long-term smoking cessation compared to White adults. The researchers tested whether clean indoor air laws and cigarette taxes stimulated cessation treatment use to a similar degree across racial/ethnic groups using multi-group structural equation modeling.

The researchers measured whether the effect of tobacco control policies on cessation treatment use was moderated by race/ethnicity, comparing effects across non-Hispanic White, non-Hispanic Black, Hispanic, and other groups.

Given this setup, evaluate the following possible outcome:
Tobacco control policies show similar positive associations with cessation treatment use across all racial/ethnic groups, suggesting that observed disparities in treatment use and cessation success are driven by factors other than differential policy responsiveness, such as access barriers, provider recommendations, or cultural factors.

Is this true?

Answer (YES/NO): YES